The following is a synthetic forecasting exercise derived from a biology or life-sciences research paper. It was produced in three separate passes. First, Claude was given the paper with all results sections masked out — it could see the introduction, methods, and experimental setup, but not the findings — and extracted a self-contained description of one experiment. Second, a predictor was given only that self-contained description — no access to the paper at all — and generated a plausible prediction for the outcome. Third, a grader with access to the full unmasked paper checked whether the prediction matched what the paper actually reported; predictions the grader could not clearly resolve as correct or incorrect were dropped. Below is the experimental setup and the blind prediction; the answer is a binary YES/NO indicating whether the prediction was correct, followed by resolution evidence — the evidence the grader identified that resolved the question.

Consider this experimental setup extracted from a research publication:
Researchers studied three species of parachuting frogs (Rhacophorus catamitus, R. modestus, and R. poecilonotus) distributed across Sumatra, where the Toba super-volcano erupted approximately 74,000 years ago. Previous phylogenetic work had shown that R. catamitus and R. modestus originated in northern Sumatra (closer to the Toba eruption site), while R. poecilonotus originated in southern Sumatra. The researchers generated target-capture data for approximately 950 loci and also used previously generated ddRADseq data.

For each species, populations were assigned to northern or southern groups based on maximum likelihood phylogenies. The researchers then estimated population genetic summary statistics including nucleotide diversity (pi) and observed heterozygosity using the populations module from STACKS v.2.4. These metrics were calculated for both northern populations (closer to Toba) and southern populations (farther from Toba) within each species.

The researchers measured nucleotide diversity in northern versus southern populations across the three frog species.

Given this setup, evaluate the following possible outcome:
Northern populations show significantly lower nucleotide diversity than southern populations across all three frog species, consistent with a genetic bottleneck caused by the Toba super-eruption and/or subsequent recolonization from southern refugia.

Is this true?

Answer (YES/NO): NO